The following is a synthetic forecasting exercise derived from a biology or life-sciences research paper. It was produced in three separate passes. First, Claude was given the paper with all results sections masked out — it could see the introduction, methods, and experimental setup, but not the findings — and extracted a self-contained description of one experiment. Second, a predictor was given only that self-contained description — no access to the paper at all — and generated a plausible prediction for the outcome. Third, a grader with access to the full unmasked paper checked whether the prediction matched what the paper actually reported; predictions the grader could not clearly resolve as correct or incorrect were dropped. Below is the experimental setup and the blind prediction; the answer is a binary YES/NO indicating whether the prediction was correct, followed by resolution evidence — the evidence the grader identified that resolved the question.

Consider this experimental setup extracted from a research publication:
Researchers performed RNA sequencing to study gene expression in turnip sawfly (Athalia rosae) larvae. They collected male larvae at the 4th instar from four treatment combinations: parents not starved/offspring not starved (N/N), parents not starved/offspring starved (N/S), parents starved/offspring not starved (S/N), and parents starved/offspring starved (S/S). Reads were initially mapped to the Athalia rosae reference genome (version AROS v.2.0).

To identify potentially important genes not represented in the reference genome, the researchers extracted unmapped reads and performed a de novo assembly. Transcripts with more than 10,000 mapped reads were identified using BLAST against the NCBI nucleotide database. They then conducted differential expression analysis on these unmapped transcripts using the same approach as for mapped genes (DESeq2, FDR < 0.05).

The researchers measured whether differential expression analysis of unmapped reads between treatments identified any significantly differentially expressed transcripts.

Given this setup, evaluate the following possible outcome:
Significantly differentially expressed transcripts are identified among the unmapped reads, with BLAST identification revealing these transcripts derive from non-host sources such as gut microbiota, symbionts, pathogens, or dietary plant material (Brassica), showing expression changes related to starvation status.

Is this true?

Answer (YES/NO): NO